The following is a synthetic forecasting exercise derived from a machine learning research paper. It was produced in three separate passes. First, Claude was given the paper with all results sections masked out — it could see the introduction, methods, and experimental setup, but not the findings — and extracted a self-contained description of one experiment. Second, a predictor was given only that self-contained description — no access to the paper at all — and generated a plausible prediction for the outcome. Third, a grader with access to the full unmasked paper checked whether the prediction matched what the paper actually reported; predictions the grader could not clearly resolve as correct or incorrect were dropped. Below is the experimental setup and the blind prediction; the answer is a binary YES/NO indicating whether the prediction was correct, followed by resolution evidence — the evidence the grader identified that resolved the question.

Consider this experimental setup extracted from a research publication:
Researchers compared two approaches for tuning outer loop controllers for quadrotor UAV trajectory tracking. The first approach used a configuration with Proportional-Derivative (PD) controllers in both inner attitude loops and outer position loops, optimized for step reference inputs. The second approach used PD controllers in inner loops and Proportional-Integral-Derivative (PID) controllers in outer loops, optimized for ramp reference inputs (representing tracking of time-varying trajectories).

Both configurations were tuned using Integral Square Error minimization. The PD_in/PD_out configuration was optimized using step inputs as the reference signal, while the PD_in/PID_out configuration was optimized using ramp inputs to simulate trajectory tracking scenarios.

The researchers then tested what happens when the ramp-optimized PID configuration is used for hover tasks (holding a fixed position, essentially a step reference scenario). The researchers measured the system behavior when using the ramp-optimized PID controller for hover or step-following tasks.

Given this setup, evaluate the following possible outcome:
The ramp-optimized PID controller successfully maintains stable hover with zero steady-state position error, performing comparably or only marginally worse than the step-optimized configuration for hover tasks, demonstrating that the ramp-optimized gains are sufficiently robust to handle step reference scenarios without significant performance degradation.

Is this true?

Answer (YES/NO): NO